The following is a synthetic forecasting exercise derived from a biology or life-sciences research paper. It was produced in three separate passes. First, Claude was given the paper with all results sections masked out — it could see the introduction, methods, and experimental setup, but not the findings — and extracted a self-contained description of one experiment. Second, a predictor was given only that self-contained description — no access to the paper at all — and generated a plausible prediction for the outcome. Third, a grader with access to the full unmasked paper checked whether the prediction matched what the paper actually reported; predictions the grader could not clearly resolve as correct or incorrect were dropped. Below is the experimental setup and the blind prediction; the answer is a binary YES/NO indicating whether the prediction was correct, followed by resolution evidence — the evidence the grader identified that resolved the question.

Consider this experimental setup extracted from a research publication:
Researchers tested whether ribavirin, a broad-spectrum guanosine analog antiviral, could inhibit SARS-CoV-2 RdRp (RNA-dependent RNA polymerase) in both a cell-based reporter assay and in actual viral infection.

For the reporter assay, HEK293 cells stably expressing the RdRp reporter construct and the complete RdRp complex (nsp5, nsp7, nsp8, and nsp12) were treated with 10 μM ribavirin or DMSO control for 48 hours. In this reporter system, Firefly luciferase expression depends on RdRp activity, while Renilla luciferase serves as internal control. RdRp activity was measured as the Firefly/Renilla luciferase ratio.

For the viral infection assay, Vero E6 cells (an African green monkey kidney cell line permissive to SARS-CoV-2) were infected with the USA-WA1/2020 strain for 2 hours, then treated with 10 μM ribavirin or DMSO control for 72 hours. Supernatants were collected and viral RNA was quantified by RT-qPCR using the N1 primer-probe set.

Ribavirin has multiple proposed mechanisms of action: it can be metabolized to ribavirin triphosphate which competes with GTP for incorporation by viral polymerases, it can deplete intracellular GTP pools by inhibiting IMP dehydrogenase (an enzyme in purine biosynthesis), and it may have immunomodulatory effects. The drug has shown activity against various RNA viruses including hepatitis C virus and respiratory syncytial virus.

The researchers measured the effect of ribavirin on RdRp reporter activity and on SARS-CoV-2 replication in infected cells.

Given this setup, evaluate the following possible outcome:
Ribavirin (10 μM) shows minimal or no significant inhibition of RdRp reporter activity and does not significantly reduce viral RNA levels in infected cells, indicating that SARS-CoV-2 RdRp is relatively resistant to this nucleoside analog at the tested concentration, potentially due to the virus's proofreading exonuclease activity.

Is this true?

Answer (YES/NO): YES